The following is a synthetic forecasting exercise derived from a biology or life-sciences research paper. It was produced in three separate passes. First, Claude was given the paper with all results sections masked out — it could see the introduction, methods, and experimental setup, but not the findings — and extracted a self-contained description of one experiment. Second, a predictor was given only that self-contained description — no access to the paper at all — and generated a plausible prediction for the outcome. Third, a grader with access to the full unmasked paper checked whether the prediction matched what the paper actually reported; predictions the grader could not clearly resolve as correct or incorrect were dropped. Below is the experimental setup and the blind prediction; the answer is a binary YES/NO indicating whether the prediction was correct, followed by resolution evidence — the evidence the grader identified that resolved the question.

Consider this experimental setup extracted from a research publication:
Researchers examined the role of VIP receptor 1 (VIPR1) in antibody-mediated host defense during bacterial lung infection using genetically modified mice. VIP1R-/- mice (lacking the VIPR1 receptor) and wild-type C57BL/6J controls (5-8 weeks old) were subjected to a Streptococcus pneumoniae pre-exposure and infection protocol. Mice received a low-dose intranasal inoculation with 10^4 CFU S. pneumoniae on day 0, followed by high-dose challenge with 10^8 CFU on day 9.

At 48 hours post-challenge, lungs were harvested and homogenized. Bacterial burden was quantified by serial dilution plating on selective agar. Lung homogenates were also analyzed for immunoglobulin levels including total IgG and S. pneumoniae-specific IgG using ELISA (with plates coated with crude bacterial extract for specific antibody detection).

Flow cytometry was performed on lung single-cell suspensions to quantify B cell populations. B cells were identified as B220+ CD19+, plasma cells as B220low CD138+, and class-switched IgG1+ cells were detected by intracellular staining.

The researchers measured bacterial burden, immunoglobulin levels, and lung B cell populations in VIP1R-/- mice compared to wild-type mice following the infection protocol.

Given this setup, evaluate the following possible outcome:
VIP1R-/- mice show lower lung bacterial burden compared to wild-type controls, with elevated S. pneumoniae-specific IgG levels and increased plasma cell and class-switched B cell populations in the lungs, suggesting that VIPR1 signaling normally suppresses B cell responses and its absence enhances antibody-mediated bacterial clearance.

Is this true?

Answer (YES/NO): NO